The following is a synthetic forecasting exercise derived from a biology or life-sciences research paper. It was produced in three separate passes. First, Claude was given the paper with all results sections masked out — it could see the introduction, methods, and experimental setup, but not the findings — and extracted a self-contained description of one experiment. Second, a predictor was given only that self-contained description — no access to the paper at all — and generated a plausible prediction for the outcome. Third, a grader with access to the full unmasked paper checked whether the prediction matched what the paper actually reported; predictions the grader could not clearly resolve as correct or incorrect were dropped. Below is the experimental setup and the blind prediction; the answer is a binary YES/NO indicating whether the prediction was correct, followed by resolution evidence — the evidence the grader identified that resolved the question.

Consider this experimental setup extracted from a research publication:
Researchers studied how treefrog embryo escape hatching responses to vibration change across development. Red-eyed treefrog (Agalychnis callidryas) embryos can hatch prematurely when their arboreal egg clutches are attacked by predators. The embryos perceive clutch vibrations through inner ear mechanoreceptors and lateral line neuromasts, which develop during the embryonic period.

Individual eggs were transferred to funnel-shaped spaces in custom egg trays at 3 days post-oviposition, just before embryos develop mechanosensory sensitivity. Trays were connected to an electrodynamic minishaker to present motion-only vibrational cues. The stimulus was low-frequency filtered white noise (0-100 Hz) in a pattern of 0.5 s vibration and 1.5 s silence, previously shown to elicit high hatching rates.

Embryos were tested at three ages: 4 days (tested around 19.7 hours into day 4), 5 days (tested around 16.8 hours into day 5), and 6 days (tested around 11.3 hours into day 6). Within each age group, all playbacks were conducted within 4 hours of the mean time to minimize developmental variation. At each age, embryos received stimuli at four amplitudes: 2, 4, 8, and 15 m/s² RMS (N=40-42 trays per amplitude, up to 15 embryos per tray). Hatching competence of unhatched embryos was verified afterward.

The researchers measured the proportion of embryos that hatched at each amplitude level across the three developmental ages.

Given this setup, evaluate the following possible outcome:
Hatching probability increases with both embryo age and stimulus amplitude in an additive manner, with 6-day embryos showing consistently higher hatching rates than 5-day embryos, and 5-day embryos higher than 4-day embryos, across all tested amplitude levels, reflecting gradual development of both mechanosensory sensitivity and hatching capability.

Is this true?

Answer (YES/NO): NO